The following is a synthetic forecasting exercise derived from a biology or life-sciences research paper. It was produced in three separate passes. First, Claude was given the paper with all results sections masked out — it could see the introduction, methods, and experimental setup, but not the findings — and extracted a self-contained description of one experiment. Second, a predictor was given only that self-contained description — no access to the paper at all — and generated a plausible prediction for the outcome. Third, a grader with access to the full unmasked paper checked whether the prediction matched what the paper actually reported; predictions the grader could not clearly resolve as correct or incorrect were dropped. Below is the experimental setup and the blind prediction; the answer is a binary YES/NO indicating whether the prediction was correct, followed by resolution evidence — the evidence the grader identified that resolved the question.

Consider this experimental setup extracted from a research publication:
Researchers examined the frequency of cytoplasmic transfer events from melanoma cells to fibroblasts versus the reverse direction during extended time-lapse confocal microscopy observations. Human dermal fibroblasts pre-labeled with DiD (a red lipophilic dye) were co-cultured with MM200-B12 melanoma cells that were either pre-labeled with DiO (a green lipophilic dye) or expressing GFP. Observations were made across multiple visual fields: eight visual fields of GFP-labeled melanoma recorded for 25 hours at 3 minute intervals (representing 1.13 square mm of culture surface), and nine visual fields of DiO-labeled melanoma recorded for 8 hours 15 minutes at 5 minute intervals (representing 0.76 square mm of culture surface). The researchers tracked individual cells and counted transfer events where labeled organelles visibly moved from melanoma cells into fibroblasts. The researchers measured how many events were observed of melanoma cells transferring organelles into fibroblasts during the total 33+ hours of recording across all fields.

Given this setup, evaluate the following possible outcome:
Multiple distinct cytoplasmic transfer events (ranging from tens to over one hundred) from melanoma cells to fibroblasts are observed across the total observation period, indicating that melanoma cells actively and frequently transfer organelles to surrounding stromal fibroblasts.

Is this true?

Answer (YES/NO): NO